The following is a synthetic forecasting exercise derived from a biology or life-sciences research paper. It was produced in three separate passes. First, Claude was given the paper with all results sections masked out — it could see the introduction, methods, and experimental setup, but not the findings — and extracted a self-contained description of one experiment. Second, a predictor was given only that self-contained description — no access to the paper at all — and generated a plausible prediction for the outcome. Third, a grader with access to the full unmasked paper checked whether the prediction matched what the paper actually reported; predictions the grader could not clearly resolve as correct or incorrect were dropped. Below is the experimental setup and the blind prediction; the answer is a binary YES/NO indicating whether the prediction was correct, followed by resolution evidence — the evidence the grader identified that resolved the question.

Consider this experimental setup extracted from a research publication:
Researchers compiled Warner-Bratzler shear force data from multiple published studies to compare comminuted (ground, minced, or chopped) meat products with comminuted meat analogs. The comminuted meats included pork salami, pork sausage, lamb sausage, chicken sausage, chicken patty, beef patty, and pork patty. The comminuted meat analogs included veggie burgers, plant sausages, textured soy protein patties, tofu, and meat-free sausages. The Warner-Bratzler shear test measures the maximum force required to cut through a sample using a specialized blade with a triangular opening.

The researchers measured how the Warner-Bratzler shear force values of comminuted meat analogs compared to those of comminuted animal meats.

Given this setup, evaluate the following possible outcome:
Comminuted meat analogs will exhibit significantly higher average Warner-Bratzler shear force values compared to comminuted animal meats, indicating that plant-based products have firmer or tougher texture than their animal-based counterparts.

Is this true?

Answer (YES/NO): NO